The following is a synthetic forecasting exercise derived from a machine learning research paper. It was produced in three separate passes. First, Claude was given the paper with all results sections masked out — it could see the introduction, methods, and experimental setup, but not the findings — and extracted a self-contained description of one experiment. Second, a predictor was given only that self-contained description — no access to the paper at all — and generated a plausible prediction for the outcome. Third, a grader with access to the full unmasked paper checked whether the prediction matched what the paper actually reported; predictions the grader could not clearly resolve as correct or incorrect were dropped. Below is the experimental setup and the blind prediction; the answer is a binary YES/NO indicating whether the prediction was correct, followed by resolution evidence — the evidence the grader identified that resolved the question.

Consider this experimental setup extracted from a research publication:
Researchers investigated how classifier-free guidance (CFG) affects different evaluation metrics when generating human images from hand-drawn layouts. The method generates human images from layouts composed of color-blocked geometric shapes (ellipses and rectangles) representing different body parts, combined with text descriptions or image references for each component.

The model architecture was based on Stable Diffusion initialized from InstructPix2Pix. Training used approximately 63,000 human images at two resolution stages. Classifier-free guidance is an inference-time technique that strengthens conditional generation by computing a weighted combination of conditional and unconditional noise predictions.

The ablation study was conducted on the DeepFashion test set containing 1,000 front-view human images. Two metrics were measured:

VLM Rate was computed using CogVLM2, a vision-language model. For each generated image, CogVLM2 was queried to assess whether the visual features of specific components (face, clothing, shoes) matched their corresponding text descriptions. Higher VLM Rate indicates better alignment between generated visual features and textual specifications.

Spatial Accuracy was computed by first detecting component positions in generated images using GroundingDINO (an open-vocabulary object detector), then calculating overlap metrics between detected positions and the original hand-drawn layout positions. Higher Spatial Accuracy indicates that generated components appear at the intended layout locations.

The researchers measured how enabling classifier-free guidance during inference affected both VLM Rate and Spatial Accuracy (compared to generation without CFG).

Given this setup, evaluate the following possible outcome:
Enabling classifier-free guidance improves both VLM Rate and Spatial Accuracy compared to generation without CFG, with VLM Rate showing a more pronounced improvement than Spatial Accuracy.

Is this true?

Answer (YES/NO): NO